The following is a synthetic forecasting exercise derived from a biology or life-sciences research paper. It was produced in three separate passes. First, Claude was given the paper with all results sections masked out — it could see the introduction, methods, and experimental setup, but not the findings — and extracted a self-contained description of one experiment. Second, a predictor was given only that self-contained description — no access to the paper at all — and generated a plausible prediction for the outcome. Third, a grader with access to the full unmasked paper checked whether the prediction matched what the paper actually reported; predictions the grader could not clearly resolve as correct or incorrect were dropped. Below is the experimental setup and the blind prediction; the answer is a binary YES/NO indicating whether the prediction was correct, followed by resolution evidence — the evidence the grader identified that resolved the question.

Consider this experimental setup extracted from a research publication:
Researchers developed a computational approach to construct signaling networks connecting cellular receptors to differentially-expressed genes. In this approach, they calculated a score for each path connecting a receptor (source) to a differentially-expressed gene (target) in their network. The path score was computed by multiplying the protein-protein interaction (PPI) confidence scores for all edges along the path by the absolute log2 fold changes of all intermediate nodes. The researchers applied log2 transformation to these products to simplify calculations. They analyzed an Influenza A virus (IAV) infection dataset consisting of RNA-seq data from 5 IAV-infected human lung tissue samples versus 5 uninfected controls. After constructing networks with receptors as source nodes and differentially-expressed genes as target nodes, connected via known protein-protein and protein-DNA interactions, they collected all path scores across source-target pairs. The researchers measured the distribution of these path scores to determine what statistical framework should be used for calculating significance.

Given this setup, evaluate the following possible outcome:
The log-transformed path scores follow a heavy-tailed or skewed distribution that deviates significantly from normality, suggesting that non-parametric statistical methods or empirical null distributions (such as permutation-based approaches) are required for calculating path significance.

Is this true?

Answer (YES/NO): NO